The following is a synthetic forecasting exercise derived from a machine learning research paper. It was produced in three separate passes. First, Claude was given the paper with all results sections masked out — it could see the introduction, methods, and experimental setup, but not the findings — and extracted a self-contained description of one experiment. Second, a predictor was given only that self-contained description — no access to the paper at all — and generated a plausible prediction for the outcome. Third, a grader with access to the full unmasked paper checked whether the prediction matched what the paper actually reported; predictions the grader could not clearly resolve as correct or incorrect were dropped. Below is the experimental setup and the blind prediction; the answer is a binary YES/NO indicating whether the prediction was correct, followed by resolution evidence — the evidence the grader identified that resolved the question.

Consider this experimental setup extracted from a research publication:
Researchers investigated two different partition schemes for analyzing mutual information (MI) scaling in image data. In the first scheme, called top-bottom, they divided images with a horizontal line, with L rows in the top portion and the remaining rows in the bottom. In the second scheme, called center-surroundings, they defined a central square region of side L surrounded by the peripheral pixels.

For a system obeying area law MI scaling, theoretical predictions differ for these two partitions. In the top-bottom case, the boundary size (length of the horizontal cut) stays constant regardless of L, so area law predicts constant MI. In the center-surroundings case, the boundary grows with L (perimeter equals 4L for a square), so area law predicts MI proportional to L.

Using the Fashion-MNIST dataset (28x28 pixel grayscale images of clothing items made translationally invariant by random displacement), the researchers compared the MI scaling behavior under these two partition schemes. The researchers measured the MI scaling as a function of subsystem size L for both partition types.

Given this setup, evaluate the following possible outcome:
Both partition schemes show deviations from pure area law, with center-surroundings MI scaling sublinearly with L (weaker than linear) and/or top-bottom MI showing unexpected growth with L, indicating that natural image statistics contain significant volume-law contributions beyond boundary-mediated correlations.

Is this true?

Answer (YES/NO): NO